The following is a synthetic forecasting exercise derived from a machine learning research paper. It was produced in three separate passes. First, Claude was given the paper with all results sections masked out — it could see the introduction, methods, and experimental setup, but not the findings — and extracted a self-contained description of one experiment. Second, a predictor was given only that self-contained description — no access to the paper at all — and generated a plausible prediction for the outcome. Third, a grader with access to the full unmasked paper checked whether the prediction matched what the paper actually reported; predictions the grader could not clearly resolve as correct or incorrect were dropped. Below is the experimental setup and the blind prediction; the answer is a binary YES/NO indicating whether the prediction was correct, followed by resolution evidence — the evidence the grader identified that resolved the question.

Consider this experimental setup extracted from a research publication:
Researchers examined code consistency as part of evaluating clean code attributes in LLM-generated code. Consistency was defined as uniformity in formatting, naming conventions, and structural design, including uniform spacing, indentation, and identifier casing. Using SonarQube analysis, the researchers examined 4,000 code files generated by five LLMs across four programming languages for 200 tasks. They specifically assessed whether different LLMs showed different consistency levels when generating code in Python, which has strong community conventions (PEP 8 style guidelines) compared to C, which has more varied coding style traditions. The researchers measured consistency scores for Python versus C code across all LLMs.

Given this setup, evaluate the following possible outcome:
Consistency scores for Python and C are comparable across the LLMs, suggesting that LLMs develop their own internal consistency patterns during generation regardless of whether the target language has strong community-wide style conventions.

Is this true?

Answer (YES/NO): NO